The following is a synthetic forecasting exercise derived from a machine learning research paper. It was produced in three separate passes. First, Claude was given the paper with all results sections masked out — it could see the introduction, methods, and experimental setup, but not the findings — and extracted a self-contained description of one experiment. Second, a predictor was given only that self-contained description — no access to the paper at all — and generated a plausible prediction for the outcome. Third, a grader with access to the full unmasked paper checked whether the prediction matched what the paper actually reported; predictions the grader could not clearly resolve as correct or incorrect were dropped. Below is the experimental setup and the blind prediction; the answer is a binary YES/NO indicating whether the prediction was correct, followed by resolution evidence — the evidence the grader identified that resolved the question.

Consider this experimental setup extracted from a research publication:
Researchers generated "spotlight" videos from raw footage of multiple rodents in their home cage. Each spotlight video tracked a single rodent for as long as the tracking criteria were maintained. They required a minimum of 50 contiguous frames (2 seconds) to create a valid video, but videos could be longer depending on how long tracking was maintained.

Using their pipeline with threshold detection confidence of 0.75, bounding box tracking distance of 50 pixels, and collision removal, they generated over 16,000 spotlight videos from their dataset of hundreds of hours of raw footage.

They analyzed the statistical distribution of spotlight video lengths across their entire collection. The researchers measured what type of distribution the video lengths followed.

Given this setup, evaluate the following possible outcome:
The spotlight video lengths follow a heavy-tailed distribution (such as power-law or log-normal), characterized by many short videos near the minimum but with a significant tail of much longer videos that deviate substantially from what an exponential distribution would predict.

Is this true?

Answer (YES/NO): YES